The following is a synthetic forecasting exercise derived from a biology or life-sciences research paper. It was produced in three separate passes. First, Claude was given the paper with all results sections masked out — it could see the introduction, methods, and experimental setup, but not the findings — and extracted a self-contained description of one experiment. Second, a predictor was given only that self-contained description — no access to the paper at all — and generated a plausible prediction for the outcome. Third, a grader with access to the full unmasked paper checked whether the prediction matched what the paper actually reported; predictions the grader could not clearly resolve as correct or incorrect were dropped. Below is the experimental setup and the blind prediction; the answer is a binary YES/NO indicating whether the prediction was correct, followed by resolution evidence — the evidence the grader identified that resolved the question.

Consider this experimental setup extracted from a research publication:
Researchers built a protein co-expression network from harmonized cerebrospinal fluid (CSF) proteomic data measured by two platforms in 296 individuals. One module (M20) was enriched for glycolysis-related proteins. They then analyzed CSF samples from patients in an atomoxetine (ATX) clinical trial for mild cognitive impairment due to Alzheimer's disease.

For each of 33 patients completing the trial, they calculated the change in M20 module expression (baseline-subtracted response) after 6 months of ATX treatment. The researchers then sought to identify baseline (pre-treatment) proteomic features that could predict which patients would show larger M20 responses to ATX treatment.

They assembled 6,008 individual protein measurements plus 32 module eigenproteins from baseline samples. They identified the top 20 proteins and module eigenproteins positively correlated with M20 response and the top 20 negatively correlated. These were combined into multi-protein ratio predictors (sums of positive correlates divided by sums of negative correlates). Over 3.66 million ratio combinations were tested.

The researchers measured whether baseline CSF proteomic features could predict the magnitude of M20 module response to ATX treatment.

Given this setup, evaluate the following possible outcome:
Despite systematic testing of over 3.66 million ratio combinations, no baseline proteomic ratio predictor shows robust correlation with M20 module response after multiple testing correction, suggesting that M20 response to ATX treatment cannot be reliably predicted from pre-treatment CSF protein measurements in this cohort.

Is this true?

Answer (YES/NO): NO